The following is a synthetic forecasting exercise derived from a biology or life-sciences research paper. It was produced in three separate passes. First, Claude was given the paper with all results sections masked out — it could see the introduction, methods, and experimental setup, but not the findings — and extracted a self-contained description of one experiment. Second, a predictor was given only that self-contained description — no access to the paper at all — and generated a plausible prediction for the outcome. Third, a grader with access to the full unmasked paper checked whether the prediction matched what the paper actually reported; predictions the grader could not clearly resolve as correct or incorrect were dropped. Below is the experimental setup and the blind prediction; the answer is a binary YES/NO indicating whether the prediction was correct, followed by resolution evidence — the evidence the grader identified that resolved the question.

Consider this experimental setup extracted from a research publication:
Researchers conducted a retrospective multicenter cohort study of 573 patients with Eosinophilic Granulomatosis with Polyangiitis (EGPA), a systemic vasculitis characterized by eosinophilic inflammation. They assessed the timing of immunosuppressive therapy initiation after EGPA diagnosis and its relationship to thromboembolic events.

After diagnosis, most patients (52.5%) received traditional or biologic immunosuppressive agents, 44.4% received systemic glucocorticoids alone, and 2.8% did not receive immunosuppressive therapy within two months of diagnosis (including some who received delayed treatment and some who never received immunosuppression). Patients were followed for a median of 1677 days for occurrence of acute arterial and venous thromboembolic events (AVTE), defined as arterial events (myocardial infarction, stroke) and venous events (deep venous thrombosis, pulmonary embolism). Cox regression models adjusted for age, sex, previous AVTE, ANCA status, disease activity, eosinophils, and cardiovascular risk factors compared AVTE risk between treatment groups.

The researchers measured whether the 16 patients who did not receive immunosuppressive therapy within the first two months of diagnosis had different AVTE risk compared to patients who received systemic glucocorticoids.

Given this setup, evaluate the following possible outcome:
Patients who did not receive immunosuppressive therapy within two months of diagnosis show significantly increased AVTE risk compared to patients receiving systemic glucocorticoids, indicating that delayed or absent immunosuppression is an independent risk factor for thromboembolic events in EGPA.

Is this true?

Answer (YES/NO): YES